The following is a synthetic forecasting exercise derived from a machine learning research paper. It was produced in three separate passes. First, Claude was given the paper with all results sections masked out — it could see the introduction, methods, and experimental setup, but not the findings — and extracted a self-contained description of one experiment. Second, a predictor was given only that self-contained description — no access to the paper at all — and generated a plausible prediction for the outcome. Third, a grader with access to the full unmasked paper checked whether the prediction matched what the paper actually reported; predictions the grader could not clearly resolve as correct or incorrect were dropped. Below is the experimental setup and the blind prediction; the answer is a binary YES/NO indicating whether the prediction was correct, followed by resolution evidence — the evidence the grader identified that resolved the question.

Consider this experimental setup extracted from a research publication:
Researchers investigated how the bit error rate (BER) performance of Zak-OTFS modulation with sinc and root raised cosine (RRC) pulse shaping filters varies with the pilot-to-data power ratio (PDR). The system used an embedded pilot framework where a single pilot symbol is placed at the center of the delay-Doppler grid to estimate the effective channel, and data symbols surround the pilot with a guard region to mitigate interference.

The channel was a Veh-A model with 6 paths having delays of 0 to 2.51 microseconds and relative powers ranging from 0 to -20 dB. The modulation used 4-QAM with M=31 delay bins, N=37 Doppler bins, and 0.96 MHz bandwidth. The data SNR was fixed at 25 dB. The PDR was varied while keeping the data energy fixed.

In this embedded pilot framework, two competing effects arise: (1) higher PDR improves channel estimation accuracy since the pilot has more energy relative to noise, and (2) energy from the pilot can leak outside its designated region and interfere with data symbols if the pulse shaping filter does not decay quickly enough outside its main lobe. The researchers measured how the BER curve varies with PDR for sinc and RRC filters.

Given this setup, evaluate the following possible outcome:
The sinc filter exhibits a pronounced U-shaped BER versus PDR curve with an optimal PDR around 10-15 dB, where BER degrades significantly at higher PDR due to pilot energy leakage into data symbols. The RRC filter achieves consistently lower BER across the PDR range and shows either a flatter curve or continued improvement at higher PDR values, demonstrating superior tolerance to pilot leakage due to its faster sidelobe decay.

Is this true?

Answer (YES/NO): NO